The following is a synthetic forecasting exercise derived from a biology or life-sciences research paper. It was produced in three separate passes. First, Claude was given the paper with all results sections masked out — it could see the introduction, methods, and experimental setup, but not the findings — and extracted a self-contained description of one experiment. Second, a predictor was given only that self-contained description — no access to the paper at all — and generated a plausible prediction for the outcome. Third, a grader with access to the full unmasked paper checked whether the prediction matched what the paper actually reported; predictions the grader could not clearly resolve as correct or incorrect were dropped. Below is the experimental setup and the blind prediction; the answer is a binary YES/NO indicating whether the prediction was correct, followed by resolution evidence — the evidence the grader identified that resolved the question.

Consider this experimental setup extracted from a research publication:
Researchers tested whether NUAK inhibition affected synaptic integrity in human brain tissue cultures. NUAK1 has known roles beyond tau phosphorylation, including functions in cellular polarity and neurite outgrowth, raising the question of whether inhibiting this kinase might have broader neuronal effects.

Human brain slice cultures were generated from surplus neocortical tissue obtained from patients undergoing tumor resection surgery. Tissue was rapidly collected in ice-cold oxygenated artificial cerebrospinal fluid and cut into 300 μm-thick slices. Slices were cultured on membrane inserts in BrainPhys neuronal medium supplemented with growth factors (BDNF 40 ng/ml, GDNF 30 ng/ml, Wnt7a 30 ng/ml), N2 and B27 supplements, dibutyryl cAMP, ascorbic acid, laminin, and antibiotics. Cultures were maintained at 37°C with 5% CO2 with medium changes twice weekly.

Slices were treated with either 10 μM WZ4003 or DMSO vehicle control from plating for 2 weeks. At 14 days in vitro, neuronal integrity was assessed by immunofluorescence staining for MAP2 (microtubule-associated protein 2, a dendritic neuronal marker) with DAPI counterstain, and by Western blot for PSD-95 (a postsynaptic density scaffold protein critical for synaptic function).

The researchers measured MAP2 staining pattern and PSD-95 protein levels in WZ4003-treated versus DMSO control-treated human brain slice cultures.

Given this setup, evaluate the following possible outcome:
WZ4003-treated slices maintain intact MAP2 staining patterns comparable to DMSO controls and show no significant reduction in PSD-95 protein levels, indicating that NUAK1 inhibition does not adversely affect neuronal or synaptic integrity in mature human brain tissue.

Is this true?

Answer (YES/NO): YES